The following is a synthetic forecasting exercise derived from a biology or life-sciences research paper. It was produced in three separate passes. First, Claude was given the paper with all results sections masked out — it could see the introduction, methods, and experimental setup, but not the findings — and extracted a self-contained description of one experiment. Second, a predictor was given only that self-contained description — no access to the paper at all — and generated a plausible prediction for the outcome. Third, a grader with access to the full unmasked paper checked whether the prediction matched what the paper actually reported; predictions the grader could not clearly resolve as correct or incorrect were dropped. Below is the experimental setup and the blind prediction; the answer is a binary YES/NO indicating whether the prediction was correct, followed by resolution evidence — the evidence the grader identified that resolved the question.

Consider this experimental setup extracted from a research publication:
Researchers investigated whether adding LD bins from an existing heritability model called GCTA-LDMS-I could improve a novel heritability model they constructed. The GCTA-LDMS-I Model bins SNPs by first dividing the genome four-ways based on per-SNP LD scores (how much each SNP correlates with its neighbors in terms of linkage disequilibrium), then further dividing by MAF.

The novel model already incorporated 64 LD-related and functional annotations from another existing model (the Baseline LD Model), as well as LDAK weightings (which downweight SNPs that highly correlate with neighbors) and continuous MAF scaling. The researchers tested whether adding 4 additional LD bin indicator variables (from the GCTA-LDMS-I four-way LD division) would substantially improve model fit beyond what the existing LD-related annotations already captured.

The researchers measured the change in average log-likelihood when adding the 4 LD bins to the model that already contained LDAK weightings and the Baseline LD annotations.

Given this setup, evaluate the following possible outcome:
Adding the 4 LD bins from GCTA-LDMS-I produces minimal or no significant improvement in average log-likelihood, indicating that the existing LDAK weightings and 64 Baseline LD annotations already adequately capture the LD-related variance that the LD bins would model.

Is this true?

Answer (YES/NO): YES